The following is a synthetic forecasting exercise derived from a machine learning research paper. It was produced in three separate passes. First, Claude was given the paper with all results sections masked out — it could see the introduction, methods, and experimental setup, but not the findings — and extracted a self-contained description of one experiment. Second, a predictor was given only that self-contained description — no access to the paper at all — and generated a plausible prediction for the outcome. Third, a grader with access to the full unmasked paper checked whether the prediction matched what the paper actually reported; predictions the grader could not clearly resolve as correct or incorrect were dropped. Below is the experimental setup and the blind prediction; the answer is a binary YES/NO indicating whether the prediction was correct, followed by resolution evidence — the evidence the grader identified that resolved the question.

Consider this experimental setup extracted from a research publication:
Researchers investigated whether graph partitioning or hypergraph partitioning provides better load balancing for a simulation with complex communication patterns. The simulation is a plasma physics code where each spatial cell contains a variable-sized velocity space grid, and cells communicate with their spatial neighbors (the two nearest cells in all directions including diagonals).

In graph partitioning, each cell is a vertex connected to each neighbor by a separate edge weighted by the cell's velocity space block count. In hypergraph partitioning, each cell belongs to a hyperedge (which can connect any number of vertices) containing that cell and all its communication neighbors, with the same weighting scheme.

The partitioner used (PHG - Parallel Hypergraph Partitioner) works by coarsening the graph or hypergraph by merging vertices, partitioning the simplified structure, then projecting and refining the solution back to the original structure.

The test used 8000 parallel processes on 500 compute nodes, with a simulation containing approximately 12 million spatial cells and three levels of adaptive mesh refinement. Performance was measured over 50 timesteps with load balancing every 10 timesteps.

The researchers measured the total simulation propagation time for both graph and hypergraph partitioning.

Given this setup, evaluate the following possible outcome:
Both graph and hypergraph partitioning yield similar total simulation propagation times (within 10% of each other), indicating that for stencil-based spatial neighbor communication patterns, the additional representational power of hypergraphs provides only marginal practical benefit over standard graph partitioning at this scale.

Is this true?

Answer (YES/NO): YES